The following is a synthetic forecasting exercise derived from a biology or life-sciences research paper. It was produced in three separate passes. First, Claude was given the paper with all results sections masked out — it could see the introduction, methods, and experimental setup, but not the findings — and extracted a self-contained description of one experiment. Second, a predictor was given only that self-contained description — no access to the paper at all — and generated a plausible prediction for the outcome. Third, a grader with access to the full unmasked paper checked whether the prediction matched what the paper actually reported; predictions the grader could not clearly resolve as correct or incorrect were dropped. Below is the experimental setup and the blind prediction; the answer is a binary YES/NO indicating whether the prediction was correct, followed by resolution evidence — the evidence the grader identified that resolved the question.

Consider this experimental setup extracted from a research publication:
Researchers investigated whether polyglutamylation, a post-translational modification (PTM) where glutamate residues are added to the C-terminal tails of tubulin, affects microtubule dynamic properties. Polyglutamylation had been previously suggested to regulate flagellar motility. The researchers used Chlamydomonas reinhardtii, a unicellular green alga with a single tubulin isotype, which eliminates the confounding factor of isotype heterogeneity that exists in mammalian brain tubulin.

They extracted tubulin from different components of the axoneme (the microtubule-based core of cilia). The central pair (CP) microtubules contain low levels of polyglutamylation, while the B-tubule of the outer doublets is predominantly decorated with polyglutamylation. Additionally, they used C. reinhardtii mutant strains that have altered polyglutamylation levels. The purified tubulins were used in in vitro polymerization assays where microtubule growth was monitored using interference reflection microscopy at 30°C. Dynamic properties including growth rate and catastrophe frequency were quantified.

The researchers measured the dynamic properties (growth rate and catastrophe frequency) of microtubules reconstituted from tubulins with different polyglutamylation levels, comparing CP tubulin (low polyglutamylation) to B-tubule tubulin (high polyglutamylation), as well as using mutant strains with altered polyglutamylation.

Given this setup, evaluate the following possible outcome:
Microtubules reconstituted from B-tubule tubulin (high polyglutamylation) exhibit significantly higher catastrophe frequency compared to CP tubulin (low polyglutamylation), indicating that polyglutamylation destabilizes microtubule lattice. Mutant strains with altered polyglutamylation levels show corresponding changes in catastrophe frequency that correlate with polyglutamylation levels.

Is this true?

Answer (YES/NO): NO